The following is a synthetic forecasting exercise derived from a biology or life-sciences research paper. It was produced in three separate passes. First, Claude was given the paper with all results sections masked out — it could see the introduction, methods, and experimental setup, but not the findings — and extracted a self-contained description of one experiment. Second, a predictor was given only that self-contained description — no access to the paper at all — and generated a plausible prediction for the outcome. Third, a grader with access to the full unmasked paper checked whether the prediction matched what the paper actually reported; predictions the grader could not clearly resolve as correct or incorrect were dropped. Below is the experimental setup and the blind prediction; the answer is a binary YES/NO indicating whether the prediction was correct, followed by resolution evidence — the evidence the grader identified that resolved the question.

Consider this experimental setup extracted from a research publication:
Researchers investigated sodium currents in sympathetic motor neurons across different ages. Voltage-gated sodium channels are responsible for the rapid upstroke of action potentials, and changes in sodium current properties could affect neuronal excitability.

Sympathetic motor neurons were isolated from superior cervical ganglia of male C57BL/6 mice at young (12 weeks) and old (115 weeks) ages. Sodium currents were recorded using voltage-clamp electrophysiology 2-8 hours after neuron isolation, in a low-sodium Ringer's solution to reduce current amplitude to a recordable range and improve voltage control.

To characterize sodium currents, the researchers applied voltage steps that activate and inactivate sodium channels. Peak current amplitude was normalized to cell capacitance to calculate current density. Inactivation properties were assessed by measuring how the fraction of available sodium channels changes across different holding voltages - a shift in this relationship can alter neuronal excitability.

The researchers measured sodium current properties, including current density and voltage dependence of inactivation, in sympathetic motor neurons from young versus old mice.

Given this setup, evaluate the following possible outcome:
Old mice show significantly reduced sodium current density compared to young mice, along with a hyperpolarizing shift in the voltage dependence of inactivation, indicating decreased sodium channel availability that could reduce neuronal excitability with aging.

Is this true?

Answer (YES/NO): NO